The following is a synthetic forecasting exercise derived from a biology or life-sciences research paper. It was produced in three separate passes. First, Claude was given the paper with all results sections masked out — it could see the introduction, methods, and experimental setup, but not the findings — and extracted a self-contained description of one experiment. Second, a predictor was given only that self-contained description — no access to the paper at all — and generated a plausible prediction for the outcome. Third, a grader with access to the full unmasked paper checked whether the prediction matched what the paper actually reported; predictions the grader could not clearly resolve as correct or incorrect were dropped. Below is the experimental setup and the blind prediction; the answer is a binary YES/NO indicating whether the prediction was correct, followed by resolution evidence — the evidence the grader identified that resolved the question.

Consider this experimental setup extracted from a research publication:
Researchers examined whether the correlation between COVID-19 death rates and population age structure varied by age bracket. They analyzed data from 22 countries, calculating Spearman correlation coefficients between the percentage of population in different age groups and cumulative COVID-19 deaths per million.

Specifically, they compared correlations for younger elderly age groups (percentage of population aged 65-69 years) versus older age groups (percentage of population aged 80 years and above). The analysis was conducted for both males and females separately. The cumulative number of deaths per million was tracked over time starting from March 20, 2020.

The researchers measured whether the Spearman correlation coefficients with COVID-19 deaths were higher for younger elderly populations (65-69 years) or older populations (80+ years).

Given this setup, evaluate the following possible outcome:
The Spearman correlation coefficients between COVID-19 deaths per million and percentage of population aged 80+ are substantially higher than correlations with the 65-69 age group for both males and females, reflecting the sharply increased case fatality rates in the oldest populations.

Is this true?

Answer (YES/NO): YES